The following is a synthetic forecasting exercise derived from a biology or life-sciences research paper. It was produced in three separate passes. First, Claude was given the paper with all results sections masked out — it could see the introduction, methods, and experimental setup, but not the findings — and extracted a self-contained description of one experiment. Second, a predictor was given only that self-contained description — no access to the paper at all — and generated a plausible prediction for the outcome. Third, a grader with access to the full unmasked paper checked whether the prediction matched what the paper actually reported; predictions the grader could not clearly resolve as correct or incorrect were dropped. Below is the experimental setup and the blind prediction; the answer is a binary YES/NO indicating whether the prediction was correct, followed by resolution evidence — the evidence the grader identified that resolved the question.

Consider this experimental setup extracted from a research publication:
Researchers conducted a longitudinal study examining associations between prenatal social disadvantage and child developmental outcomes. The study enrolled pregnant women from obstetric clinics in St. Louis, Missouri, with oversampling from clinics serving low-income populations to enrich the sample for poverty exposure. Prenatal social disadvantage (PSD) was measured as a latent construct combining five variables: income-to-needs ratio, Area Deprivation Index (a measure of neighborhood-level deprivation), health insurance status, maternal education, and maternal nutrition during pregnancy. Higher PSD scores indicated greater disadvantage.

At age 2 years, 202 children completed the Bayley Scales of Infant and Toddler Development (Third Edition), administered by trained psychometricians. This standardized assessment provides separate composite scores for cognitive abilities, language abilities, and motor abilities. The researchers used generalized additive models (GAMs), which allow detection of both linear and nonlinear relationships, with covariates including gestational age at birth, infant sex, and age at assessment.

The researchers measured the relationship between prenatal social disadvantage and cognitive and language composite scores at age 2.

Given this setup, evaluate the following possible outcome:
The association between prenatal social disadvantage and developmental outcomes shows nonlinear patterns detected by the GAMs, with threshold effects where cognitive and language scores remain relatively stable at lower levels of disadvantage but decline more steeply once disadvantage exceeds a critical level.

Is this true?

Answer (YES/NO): NO